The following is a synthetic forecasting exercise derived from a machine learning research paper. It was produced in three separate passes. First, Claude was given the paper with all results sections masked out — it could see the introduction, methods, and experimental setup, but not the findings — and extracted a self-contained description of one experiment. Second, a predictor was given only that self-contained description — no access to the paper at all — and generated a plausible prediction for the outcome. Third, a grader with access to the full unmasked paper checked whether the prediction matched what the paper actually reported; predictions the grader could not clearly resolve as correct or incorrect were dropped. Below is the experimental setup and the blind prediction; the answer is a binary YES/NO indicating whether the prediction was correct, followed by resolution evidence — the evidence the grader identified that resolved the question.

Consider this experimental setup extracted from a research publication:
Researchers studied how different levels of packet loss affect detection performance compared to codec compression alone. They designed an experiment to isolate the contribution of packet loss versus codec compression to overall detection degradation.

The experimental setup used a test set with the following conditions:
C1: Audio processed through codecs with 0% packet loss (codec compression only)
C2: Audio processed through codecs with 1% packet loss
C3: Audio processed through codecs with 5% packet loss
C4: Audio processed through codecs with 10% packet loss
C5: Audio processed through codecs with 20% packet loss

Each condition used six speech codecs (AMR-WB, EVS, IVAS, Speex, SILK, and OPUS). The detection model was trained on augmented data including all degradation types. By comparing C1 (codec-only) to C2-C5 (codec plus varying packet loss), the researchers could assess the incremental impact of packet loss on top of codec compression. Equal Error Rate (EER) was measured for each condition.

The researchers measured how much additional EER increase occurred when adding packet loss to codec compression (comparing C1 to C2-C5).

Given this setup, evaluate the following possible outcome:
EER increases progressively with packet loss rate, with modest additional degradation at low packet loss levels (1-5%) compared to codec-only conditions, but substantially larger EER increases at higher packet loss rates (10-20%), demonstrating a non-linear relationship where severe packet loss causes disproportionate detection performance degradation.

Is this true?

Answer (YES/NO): YES